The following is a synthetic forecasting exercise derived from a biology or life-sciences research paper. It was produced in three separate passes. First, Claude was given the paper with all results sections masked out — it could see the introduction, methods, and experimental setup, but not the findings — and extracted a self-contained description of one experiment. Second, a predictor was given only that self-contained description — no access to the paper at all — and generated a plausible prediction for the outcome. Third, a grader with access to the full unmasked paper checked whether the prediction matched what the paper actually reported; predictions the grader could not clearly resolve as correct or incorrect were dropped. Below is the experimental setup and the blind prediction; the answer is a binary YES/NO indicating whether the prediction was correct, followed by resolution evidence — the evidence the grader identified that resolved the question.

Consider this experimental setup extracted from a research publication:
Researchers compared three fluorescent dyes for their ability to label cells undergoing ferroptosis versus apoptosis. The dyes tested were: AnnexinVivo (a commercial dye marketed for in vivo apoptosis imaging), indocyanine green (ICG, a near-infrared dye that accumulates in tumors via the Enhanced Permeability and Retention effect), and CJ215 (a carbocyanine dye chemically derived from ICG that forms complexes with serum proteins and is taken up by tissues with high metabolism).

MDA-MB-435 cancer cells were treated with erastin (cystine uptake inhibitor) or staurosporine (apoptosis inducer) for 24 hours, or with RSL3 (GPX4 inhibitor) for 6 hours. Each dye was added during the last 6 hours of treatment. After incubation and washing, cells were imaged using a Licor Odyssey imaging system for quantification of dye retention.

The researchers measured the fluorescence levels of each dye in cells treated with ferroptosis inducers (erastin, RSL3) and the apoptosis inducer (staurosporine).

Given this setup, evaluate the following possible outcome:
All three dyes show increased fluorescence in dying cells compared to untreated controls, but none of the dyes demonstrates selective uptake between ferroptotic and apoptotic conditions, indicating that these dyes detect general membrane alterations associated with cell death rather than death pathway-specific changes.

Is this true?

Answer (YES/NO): NO